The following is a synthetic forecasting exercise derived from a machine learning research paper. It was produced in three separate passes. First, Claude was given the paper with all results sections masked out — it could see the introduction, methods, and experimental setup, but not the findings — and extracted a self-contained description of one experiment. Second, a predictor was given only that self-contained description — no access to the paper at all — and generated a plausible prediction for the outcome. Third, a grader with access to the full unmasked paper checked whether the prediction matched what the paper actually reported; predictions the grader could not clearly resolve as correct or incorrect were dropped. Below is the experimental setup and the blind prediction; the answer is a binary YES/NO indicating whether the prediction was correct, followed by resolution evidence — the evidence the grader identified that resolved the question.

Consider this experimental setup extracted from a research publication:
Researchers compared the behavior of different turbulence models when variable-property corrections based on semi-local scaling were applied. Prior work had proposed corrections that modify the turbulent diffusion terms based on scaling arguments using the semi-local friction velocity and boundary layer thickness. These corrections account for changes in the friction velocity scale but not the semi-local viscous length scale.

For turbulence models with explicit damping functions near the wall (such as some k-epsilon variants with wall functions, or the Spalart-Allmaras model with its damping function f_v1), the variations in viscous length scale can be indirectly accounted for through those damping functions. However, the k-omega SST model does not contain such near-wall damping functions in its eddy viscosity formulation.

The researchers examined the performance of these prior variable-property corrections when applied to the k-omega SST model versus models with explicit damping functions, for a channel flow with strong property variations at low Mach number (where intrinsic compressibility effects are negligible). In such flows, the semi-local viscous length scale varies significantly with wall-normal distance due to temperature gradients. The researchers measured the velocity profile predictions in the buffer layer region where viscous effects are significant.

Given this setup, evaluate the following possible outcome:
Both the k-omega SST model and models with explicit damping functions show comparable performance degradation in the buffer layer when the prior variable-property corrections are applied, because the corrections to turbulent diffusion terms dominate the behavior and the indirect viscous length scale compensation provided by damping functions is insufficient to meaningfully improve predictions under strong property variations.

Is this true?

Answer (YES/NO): NO